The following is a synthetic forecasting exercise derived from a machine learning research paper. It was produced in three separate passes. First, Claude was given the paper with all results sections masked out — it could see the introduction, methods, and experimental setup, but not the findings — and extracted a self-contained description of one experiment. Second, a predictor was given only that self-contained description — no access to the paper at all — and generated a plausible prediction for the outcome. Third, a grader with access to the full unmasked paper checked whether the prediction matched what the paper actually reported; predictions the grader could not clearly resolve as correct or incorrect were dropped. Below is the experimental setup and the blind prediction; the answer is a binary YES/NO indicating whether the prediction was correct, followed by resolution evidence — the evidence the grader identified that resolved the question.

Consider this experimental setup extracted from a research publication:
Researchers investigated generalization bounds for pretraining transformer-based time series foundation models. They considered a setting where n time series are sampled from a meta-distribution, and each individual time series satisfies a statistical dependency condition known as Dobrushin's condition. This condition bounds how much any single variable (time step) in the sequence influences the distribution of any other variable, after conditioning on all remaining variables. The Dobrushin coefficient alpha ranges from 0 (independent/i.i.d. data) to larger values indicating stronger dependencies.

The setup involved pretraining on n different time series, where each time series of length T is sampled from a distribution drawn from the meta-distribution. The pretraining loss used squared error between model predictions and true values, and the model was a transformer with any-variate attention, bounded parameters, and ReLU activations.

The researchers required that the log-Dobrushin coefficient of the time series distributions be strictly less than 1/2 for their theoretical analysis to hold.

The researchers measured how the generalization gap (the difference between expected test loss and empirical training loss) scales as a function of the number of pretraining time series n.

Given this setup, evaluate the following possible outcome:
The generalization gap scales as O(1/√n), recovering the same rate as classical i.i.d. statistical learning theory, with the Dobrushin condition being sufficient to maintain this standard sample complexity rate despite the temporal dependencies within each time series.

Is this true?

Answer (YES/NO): YES